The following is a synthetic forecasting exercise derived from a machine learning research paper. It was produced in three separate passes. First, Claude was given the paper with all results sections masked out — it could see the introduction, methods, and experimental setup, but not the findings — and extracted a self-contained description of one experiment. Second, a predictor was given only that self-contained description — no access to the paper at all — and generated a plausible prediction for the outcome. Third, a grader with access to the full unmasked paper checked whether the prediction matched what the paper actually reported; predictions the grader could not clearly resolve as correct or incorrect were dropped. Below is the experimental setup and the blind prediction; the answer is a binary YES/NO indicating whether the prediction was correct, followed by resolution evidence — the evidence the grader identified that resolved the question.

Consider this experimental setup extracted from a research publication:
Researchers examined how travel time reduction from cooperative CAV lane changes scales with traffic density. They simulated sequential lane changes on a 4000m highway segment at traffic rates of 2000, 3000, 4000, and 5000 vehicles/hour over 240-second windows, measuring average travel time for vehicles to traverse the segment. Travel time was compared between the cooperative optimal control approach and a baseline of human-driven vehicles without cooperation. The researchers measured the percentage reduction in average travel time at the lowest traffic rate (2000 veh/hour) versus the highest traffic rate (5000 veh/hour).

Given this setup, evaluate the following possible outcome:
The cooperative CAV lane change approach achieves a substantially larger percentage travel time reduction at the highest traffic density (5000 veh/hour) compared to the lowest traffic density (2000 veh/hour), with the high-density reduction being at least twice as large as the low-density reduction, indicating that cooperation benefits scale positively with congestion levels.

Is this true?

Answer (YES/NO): YES